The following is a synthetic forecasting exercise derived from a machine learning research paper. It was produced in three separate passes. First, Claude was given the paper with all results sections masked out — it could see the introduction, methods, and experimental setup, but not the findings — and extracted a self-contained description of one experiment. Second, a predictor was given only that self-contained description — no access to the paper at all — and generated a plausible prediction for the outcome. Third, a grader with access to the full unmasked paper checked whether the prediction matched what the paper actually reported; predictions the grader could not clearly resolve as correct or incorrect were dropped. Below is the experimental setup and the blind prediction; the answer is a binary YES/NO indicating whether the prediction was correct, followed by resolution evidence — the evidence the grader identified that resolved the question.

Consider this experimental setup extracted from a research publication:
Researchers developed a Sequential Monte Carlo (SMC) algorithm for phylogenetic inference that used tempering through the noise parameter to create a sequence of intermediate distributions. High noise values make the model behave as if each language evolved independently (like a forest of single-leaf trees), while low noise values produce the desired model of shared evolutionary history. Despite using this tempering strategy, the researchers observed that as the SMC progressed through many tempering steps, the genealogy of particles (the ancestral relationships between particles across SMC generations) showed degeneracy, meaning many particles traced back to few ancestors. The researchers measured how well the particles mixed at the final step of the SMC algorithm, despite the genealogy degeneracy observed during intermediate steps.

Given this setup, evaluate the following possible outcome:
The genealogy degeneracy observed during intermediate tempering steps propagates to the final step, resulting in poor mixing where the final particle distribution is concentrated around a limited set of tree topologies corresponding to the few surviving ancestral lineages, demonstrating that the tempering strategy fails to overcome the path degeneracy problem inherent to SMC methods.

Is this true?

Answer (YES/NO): NO